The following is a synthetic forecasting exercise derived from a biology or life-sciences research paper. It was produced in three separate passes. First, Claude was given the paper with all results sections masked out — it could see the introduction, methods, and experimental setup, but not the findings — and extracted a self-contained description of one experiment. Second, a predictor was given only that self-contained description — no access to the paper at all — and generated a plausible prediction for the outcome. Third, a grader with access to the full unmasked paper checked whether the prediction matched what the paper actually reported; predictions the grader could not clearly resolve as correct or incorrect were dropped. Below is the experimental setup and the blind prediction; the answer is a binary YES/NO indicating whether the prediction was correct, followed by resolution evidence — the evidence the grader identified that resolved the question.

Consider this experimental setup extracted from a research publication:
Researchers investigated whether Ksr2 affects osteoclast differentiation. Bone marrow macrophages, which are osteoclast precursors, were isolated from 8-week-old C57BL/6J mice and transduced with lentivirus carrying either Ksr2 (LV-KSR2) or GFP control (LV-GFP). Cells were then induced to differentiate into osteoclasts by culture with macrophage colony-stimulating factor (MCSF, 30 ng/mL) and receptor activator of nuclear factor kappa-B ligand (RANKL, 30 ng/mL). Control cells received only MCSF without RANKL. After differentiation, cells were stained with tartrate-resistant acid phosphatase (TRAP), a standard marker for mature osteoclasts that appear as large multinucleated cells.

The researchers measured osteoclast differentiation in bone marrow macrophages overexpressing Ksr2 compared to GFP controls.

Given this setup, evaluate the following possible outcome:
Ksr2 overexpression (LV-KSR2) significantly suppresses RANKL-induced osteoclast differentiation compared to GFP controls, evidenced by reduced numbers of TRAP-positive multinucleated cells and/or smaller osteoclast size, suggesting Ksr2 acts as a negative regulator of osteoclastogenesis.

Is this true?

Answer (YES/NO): NO